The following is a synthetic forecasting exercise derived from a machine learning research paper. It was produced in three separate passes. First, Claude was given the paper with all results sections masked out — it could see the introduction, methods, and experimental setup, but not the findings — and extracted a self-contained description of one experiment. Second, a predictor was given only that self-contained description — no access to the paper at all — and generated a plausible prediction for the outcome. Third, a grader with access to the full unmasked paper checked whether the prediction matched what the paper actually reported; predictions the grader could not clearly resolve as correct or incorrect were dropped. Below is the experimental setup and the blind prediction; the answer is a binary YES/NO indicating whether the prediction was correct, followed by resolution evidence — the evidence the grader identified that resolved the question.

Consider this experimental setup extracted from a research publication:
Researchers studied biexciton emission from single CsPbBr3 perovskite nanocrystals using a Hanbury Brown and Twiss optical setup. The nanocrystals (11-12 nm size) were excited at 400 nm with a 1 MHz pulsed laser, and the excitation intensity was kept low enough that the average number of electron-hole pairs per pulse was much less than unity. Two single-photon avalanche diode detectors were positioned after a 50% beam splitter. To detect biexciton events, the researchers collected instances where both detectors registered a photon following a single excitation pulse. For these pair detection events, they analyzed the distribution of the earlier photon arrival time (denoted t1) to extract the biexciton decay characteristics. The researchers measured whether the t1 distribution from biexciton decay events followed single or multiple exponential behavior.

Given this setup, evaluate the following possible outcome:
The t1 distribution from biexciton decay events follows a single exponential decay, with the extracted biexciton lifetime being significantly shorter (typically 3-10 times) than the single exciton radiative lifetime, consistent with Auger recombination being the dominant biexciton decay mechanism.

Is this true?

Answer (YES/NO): NO